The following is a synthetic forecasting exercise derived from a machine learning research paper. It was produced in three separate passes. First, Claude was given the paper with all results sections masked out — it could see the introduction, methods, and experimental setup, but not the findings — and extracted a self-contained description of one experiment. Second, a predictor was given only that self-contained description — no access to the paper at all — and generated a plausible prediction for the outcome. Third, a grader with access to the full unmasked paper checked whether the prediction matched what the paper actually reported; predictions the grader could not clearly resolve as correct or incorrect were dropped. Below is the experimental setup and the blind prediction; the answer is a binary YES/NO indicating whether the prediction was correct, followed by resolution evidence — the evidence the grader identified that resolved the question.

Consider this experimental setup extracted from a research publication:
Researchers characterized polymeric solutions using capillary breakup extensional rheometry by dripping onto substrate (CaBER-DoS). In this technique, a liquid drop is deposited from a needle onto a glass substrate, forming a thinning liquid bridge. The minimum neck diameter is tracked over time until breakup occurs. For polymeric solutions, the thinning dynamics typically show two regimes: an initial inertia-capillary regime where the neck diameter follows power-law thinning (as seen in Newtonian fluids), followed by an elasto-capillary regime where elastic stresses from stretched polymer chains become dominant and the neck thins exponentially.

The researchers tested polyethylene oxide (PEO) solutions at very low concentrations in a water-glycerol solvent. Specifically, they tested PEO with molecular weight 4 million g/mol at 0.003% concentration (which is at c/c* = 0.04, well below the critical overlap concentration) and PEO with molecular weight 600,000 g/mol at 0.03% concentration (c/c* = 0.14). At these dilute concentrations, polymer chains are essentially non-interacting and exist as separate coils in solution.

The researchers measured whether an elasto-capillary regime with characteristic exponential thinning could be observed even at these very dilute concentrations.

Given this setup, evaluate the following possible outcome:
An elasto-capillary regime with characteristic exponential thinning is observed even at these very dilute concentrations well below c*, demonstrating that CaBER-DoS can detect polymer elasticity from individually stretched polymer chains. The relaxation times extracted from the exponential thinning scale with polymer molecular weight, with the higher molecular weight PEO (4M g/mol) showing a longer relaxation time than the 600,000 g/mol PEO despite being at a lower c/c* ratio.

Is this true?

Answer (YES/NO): YES